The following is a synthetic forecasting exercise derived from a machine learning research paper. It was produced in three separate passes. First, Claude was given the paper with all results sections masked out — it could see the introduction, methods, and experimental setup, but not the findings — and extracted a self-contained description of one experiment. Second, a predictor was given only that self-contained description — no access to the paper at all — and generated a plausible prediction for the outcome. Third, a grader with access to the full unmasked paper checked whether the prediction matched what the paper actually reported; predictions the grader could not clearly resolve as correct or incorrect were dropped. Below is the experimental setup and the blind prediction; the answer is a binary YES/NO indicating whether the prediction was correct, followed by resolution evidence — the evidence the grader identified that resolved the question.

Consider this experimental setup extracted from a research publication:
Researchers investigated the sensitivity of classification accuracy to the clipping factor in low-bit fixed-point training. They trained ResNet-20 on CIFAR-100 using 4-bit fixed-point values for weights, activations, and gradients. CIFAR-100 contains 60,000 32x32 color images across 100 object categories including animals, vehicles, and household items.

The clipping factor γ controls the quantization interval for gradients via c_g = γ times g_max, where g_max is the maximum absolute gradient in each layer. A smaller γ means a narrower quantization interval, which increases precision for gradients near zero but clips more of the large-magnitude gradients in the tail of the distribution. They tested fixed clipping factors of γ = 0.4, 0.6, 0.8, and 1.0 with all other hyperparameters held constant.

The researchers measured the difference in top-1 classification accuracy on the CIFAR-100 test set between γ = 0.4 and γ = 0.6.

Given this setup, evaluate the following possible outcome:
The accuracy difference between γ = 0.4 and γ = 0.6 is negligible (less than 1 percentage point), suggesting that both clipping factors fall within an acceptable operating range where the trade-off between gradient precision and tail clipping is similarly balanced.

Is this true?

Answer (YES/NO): NO